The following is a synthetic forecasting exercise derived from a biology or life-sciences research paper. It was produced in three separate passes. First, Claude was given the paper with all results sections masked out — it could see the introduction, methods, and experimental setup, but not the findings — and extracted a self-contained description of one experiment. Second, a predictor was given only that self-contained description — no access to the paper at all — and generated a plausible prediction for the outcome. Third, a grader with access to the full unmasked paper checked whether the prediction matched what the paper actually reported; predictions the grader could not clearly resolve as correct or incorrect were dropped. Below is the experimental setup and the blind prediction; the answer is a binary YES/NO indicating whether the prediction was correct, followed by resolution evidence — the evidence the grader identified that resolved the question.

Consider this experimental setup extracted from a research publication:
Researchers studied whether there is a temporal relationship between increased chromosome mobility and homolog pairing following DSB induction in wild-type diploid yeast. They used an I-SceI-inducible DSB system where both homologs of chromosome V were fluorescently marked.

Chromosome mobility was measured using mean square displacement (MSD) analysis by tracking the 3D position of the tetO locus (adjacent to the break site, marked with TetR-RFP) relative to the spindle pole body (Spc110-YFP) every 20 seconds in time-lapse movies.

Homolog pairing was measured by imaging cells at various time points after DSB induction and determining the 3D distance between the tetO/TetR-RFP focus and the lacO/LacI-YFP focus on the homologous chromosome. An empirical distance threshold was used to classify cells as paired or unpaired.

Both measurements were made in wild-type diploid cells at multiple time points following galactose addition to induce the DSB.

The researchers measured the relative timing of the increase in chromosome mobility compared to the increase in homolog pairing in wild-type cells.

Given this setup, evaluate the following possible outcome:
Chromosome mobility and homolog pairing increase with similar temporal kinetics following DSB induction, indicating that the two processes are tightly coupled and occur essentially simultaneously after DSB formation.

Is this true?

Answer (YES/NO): YES